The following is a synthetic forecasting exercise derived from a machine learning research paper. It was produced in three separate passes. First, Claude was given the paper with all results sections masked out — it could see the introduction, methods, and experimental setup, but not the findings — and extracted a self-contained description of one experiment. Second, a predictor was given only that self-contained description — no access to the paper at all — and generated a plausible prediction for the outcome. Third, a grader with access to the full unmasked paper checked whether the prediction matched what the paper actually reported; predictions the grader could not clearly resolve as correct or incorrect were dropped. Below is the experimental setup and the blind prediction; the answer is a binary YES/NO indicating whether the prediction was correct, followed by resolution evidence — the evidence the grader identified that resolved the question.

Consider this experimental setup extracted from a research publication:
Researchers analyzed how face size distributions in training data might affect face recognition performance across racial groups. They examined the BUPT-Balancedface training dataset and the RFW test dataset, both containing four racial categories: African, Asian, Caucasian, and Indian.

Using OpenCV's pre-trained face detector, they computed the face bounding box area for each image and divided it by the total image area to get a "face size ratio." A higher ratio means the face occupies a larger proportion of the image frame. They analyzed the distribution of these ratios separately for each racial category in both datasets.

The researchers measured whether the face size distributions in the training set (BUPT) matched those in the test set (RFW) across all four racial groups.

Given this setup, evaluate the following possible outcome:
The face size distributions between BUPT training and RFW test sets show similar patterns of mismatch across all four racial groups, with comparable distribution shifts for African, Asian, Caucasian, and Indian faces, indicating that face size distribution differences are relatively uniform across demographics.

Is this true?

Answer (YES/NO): NO